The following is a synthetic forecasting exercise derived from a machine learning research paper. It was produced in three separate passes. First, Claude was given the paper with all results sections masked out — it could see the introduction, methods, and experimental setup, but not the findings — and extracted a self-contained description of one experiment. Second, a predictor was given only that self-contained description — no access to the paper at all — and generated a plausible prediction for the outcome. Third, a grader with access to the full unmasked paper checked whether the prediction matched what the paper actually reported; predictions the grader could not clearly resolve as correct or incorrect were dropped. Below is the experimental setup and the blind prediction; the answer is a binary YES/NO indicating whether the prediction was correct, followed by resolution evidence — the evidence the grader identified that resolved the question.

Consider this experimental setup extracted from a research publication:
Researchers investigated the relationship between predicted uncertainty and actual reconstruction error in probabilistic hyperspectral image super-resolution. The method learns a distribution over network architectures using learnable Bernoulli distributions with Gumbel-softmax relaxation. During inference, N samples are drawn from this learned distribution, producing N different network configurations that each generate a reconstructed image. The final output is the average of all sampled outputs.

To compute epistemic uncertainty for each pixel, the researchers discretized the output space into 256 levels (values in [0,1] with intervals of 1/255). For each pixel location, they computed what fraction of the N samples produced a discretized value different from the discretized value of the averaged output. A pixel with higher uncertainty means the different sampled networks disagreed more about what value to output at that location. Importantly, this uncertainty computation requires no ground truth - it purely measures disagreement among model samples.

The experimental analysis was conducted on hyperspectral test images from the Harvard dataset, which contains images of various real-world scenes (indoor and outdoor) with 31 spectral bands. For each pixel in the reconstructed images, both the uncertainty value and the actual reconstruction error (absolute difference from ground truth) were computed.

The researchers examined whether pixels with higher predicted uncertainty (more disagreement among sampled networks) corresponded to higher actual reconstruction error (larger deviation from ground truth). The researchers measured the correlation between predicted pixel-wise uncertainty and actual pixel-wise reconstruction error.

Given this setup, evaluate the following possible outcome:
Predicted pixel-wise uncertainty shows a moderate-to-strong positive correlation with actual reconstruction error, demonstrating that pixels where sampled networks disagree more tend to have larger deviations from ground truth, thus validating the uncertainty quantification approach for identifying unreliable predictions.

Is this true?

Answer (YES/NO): YES